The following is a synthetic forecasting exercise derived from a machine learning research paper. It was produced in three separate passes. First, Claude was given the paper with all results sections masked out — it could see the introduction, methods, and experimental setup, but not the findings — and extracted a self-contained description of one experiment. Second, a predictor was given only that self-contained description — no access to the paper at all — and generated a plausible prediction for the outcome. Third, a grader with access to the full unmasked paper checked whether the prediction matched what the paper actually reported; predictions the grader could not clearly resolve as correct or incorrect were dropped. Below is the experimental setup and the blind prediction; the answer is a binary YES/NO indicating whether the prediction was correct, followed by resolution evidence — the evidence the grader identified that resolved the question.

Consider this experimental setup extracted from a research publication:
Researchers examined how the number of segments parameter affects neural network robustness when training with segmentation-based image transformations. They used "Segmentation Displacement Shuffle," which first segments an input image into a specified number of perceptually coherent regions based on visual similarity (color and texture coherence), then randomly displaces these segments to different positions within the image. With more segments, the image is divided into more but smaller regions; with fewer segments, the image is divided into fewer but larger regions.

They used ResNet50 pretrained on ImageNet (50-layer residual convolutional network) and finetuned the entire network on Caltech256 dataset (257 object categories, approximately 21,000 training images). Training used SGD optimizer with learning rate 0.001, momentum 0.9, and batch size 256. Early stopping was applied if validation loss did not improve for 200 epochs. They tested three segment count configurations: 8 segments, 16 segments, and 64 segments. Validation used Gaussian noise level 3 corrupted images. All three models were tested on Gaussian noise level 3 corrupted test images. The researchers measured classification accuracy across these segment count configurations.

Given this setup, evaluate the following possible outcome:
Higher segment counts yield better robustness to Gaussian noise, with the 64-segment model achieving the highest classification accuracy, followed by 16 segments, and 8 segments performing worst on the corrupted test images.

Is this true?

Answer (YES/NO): NO